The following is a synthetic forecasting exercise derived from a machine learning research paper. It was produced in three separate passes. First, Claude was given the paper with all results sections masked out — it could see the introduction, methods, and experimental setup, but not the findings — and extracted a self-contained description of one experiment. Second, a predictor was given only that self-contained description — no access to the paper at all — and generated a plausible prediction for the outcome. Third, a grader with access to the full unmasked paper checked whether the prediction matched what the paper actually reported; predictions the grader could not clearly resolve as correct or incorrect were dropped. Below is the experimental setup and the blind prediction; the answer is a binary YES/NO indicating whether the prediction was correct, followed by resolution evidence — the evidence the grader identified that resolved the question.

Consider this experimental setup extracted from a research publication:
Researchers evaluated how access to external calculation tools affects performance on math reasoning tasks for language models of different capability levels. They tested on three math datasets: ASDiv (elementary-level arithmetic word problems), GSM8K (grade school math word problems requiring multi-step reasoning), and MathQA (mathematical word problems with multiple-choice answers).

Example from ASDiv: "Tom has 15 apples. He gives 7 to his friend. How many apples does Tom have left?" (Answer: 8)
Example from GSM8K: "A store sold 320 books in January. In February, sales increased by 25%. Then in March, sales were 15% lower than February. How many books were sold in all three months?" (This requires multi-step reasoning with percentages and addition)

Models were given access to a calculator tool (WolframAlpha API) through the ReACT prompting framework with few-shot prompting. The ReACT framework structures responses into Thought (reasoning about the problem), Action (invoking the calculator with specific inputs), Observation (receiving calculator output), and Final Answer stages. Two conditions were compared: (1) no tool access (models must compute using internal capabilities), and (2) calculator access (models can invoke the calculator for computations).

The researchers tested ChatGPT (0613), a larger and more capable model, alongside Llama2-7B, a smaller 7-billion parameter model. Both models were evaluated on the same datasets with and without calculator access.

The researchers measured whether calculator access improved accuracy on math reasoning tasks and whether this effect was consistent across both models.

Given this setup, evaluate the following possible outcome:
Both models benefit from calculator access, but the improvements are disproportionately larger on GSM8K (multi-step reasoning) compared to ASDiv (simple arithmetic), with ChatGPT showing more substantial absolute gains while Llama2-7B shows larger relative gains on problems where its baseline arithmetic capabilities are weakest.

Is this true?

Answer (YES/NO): NO